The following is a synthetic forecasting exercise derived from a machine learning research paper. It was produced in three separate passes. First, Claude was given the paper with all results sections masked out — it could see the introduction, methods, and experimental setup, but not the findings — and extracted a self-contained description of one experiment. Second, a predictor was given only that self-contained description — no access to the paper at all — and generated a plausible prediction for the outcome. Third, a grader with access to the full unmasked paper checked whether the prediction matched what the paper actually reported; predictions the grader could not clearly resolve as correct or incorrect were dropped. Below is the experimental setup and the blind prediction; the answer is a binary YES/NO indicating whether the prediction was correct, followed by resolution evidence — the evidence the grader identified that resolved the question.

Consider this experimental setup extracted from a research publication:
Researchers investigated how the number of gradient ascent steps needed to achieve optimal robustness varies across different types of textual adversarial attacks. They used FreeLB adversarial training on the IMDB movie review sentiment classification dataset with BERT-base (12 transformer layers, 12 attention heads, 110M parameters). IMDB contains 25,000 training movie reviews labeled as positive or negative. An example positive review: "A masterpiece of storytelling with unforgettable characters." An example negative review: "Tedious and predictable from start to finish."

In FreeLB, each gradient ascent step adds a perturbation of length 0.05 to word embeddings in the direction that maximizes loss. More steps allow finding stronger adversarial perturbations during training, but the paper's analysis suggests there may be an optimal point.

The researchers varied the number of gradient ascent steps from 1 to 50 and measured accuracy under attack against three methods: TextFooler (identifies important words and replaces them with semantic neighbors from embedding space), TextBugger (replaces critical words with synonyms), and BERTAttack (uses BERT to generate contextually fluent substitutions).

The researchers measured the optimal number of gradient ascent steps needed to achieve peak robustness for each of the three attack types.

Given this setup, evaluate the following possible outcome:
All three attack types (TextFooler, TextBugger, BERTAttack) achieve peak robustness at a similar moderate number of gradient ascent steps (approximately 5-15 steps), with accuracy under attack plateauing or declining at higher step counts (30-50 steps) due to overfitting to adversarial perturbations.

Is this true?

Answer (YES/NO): NO